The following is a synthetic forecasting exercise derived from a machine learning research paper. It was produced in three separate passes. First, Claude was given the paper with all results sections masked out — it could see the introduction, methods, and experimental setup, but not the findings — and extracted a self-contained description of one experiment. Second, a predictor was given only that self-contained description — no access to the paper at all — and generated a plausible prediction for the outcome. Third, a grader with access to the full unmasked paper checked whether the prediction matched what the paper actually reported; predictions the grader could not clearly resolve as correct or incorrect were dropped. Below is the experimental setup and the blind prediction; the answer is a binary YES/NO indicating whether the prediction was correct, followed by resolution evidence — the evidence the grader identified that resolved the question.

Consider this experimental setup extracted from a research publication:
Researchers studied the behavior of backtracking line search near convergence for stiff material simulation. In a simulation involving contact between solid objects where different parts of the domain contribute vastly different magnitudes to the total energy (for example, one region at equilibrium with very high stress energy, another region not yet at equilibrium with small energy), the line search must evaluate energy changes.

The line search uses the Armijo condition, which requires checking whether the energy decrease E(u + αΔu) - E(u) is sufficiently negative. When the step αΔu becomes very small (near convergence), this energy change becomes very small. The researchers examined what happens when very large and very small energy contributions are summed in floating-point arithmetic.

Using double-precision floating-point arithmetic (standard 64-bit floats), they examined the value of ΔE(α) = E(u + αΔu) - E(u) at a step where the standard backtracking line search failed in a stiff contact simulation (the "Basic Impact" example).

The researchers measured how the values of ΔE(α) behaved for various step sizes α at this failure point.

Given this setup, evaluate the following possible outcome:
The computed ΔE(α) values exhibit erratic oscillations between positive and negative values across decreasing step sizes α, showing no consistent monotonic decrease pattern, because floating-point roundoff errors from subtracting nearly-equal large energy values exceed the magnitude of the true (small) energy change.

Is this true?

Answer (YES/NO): NO